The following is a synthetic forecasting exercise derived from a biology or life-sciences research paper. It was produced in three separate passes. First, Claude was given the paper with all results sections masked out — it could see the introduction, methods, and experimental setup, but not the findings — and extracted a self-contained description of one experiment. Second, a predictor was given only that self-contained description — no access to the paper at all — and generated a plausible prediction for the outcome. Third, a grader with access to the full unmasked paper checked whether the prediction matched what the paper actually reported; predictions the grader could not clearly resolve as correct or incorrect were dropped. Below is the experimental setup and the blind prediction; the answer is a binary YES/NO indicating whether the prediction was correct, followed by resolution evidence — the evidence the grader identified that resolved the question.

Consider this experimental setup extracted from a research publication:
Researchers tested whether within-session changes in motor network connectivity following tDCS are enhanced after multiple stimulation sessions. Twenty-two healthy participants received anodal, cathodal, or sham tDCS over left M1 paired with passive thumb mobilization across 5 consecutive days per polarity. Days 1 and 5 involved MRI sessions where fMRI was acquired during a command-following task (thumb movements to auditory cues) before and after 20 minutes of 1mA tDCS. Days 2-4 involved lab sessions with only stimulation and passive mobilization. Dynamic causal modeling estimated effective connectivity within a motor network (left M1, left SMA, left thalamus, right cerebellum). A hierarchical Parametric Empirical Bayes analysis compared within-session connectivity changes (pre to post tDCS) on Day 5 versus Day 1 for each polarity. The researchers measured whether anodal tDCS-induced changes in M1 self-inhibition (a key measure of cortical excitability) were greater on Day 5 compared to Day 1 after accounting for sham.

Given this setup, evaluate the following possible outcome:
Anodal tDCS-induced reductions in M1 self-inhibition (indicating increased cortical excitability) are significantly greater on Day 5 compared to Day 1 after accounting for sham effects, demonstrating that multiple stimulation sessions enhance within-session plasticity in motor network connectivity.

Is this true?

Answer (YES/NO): YES